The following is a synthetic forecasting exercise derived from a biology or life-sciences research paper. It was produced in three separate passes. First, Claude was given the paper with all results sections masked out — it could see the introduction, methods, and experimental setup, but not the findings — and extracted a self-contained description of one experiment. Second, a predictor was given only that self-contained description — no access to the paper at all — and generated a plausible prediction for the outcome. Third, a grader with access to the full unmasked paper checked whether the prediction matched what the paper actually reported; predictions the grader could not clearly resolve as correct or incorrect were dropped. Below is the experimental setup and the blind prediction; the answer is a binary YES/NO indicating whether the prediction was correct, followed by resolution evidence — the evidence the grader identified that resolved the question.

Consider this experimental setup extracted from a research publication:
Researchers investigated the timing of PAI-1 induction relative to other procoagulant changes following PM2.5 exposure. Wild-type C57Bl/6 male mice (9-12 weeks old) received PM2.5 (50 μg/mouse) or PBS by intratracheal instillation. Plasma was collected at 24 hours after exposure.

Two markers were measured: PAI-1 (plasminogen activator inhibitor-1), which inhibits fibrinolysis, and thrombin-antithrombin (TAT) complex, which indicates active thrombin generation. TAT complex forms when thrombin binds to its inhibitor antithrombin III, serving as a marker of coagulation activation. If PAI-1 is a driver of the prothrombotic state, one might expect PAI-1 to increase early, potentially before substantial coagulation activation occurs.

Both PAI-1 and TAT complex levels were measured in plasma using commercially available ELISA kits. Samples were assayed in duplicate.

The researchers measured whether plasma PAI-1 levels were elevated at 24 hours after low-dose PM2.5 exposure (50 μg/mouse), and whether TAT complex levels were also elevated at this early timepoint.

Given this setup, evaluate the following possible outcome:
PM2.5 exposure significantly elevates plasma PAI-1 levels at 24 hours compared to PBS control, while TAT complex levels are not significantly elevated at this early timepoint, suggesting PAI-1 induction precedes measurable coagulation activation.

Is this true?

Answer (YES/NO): YES